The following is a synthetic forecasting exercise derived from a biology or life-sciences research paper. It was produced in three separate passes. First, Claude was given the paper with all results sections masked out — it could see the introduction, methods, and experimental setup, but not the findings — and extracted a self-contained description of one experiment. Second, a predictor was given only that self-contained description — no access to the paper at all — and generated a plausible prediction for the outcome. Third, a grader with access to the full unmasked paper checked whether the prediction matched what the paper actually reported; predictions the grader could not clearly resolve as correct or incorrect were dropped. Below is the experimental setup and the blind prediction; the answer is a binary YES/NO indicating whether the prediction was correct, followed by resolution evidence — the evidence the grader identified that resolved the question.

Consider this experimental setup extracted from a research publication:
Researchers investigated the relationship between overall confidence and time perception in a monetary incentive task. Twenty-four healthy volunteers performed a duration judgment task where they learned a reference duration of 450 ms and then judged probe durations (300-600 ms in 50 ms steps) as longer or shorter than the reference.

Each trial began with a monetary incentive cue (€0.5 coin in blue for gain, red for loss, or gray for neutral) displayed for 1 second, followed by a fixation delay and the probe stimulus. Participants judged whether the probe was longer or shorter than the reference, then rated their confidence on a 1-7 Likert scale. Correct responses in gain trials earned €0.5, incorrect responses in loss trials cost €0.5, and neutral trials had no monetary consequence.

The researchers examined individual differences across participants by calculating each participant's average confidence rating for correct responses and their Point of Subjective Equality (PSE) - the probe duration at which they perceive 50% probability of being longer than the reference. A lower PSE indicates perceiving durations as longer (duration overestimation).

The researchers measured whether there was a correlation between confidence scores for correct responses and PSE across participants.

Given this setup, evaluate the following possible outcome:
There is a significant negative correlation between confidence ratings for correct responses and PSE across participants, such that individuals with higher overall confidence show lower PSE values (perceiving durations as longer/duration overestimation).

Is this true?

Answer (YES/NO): YES